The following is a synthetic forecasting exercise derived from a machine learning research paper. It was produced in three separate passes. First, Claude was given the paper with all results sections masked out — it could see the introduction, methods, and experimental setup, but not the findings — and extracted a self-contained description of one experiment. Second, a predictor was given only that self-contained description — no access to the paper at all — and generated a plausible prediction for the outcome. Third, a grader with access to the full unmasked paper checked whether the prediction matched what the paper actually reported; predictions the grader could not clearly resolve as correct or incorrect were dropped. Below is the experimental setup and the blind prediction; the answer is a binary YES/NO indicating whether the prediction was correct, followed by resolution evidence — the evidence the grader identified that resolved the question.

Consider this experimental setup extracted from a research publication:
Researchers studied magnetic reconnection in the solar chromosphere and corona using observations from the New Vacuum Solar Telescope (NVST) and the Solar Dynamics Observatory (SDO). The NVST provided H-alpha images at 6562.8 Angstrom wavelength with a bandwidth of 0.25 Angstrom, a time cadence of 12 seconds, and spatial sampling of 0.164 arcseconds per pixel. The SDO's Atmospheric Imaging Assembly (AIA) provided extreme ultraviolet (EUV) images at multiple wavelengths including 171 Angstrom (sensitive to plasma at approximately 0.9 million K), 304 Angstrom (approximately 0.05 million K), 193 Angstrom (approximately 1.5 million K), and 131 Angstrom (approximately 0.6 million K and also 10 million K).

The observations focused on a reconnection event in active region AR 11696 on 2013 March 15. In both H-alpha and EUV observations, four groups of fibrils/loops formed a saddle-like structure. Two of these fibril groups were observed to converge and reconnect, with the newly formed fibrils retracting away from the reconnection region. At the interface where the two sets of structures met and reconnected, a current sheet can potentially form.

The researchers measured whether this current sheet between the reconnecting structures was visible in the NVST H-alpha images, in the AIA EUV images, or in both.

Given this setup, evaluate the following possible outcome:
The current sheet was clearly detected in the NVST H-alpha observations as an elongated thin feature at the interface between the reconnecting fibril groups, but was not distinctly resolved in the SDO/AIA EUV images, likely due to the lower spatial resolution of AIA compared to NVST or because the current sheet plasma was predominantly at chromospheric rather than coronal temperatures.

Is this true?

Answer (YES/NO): NO